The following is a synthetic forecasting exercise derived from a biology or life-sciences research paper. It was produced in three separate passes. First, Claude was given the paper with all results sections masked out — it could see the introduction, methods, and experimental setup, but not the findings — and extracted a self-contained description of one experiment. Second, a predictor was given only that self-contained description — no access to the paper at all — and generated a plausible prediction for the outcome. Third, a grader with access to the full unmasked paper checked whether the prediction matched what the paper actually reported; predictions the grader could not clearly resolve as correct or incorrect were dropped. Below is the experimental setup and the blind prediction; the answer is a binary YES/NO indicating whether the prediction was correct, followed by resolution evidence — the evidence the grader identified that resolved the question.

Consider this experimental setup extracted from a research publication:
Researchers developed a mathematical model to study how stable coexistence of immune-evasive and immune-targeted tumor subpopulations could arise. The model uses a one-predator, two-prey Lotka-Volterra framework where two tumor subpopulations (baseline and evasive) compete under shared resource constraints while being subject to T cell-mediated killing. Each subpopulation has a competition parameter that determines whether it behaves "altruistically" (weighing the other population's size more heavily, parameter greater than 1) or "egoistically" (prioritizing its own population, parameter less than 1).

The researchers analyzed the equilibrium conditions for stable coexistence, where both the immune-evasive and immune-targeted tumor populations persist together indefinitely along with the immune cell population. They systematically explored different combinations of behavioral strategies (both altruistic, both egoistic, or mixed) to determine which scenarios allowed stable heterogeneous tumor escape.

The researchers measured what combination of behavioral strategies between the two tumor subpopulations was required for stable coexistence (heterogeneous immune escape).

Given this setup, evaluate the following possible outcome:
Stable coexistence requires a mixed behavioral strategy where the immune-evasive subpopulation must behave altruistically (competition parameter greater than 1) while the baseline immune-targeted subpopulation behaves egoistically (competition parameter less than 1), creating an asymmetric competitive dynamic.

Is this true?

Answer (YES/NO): NO